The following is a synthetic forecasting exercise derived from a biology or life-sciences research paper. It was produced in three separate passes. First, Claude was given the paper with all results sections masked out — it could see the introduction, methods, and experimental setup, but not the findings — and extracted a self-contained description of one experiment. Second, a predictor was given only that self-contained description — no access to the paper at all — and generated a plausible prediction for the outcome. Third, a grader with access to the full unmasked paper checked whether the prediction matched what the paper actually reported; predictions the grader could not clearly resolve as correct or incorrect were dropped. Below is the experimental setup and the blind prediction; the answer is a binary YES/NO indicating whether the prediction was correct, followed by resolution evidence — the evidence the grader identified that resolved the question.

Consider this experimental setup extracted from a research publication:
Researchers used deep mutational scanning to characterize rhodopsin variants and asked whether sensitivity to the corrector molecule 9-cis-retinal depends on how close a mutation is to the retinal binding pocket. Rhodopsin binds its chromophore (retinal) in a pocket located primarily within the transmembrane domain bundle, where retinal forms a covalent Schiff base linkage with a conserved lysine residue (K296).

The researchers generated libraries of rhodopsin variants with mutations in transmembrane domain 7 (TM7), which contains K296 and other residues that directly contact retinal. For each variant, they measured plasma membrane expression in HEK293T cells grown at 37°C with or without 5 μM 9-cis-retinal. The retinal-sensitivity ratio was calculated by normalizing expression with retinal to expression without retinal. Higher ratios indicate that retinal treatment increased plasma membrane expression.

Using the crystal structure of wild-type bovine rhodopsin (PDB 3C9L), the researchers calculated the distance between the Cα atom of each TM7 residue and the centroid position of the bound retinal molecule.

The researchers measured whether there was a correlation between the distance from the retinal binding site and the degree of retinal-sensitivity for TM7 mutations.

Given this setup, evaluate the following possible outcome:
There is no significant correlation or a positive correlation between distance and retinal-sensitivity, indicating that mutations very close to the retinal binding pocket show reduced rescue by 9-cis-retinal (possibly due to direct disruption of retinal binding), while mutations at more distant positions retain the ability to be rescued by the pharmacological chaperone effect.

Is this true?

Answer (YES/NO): YES